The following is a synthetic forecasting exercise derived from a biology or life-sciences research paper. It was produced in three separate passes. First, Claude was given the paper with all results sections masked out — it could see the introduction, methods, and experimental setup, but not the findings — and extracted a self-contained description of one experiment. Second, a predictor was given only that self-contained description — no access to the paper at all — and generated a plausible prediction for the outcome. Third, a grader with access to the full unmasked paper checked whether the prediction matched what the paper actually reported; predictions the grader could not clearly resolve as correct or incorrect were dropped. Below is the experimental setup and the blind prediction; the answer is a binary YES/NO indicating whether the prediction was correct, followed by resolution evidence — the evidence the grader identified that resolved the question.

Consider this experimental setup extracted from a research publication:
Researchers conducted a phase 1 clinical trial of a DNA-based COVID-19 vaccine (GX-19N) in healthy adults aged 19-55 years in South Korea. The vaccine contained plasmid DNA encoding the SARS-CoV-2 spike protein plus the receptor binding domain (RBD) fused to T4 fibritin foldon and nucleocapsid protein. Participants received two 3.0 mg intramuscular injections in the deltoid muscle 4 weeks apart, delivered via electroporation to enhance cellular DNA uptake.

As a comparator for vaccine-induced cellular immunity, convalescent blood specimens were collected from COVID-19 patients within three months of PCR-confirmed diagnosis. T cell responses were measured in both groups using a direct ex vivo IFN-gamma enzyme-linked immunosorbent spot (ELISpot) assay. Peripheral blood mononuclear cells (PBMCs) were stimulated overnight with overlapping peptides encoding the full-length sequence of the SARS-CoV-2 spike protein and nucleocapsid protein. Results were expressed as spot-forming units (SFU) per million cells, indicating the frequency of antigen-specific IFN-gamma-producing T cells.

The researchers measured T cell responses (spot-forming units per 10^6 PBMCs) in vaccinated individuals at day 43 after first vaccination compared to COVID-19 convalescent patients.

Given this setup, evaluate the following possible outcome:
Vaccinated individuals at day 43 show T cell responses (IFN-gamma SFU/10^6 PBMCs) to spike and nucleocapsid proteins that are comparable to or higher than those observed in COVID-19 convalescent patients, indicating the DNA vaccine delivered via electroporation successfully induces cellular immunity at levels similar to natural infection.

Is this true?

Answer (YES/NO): YES